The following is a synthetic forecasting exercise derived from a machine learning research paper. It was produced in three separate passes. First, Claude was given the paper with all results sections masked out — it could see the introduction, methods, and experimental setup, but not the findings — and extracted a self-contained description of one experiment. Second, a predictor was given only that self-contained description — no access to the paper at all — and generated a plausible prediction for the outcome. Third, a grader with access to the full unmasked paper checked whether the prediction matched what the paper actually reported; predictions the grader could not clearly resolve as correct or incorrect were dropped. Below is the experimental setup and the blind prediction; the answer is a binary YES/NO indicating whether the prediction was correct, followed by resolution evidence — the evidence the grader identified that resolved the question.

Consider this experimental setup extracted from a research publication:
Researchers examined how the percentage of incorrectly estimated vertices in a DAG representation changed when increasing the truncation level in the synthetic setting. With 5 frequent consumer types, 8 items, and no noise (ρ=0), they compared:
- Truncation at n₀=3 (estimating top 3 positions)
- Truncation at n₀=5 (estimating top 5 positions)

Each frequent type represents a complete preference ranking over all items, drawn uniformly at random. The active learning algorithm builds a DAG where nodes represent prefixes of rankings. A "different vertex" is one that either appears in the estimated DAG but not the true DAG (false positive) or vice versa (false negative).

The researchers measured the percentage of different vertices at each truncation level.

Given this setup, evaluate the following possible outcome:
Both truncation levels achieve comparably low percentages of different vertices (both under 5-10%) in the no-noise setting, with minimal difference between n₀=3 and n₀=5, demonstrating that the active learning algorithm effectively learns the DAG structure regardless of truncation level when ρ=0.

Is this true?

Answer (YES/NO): YES